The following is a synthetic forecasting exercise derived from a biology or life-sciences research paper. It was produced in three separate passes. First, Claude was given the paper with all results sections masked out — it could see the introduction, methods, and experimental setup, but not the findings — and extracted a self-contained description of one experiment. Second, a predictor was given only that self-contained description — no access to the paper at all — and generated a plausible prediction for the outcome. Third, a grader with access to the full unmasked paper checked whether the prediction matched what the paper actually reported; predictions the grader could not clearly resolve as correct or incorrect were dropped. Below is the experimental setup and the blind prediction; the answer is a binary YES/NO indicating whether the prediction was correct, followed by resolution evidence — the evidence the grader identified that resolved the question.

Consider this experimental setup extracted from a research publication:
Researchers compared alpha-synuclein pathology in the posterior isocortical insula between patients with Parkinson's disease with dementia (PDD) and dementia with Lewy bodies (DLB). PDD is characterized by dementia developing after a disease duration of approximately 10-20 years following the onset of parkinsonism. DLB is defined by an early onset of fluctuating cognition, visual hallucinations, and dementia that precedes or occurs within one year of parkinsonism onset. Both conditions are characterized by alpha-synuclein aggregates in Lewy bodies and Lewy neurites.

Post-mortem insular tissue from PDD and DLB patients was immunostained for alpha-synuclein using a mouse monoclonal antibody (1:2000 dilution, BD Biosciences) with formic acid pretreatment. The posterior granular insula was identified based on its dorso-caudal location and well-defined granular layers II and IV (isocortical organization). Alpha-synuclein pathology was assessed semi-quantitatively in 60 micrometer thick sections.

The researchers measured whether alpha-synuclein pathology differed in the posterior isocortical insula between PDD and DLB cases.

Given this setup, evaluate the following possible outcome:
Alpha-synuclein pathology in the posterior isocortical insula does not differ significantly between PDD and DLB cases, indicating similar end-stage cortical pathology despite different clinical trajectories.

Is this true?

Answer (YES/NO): NO